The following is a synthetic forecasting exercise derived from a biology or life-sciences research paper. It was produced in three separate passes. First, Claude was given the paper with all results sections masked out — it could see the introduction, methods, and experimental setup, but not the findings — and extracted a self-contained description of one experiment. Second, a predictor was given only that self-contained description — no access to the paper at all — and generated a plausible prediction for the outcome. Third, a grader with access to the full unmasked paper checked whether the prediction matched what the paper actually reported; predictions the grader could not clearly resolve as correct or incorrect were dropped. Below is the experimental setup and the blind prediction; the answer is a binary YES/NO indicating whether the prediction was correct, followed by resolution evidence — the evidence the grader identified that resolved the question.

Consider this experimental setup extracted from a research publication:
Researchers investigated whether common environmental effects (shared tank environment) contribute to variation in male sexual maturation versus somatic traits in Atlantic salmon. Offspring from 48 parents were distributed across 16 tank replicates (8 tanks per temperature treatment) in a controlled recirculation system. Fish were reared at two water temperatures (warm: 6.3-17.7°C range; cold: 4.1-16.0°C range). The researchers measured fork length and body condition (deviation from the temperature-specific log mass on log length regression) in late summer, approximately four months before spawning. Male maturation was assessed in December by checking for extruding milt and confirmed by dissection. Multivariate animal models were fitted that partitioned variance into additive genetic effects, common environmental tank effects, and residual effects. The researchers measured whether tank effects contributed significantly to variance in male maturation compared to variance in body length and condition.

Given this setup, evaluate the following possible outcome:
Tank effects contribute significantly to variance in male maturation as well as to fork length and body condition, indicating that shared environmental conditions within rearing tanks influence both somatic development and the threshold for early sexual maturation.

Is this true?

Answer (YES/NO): NO